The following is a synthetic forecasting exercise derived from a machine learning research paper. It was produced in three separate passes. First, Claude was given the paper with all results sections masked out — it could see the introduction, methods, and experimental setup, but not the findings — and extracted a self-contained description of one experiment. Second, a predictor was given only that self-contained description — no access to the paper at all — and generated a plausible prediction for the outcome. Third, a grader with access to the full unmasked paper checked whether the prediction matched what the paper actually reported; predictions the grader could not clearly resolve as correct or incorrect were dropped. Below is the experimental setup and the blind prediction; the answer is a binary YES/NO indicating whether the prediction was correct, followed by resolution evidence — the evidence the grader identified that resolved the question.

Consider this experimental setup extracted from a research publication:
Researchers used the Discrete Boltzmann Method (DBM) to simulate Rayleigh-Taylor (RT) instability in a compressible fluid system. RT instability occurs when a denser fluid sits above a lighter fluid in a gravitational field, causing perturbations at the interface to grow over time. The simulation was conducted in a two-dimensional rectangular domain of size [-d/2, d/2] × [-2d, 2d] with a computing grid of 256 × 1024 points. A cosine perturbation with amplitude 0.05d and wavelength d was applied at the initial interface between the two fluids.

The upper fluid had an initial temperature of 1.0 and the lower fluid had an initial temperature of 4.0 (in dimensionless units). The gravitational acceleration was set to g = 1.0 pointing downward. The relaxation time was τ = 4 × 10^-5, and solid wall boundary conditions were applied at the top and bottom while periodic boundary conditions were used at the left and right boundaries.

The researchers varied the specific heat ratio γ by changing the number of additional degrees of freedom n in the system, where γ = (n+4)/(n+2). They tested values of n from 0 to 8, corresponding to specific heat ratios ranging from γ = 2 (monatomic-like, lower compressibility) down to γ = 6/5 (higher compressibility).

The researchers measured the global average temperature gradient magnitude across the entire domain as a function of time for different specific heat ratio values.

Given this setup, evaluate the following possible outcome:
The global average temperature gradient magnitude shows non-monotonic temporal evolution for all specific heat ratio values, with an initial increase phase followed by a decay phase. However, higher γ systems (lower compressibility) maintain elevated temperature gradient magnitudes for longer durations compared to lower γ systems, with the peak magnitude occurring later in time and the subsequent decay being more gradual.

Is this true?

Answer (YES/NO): NO